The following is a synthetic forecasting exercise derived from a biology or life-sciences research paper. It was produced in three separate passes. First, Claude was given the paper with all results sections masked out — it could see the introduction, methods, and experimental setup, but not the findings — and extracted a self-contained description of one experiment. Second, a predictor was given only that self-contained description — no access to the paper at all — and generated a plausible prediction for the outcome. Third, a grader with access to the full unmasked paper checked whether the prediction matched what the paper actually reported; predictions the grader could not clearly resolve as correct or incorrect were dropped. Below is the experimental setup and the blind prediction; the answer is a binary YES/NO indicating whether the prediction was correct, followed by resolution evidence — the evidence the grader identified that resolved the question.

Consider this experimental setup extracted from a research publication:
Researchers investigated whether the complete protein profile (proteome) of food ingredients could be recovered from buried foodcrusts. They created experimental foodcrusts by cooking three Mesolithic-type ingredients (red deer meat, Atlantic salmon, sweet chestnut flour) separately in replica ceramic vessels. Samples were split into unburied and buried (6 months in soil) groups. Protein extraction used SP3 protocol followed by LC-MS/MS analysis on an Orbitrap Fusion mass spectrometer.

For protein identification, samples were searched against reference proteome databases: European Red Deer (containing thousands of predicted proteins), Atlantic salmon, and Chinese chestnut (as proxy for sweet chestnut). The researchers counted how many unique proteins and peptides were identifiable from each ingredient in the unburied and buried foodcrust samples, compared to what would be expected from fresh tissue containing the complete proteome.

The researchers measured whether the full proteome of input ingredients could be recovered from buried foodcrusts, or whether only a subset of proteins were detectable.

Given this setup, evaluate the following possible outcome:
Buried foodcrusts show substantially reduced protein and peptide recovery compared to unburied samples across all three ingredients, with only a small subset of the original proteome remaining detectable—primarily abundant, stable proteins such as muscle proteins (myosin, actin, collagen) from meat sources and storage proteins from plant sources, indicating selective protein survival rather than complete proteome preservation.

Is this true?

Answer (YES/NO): NO